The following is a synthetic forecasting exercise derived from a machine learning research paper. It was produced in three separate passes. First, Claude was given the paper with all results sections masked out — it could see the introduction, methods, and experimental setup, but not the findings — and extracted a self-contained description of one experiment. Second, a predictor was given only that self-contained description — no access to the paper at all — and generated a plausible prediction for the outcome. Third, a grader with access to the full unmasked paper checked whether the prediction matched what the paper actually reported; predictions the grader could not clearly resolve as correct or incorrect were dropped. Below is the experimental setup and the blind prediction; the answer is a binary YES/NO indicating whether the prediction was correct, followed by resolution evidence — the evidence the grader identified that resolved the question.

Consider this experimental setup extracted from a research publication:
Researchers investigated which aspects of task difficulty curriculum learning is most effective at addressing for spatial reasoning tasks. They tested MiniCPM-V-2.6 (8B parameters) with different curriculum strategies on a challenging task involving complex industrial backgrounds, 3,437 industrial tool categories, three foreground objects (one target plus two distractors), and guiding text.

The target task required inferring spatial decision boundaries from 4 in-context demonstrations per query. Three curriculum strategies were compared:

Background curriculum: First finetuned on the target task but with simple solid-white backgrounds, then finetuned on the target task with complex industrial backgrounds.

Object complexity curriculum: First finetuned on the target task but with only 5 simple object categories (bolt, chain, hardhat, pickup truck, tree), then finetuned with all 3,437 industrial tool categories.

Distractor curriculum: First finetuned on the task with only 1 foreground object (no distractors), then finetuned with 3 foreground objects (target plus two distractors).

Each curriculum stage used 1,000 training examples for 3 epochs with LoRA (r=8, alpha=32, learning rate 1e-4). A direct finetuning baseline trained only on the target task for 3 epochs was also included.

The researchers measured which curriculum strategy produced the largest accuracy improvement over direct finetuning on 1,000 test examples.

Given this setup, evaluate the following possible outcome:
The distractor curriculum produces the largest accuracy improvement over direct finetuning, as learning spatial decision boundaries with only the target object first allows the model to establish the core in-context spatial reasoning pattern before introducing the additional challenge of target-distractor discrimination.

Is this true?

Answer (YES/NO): YES